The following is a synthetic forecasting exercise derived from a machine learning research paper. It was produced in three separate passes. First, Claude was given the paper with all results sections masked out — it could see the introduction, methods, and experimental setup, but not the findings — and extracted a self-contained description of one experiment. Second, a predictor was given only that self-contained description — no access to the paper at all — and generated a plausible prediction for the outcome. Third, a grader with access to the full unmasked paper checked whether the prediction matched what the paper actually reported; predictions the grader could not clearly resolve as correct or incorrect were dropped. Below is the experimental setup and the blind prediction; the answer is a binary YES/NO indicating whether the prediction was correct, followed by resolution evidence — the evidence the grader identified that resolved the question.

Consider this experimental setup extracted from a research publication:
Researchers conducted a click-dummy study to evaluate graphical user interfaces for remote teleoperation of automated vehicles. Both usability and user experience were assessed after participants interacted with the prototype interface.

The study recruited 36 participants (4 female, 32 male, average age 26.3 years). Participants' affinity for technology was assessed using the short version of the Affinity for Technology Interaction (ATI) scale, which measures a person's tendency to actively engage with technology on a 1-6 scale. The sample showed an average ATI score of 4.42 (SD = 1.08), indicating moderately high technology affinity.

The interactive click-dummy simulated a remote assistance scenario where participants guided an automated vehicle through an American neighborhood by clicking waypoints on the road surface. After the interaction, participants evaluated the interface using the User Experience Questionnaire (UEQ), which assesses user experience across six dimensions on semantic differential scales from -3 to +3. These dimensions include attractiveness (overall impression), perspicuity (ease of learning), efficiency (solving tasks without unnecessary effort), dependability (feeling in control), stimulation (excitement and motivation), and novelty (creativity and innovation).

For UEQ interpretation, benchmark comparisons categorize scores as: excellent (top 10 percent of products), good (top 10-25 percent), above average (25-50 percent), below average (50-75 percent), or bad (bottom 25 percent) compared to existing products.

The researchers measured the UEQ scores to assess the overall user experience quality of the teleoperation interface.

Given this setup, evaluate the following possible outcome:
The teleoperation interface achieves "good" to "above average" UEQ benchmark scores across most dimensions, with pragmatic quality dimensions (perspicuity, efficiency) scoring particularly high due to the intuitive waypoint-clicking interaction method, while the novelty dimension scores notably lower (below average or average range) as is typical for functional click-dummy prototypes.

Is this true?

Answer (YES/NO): NO